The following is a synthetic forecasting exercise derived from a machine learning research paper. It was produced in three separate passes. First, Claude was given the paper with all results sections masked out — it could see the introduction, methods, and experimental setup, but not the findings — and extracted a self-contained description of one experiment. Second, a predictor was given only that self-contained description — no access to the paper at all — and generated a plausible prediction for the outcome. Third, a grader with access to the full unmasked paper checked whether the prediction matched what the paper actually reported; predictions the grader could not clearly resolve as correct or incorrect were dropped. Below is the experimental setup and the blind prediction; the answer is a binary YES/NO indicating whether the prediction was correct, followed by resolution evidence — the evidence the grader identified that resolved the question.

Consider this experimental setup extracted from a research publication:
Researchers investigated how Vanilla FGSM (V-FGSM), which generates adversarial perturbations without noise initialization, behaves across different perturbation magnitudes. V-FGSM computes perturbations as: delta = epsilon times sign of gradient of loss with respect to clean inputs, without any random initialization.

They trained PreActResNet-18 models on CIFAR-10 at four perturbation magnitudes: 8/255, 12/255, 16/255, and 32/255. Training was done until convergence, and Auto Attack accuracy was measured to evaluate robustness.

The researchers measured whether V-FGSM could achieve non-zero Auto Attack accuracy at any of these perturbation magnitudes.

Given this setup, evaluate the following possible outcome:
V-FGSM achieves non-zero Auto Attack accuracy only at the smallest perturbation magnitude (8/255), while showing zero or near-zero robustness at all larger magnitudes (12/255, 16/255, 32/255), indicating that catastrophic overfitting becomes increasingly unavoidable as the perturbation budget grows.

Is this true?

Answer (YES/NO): NO